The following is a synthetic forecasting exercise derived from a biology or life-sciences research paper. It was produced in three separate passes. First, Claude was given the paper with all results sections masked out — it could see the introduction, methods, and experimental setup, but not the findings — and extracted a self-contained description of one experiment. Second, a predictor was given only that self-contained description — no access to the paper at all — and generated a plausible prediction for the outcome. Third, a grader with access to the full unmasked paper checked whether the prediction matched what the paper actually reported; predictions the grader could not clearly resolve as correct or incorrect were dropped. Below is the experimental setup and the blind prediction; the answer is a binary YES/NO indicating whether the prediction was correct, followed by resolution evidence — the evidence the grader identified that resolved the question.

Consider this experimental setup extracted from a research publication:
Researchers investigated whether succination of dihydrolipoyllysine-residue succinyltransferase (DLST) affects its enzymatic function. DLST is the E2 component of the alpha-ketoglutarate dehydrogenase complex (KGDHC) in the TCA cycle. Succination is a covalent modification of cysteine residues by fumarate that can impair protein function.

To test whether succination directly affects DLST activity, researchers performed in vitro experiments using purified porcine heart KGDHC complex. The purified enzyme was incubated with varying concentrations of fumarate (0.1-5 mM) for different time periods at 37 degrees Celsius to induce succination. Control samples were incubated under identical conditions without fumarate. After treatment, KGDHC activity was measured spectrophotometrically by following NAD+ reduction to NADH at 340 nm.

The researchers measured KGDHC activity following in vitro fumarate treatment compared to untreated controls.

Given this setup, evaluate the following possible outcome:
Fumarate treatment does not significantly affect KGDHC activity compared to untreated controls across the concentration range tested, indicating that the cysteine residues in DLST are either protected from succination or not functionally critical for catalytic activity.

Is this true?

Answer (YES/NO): NO